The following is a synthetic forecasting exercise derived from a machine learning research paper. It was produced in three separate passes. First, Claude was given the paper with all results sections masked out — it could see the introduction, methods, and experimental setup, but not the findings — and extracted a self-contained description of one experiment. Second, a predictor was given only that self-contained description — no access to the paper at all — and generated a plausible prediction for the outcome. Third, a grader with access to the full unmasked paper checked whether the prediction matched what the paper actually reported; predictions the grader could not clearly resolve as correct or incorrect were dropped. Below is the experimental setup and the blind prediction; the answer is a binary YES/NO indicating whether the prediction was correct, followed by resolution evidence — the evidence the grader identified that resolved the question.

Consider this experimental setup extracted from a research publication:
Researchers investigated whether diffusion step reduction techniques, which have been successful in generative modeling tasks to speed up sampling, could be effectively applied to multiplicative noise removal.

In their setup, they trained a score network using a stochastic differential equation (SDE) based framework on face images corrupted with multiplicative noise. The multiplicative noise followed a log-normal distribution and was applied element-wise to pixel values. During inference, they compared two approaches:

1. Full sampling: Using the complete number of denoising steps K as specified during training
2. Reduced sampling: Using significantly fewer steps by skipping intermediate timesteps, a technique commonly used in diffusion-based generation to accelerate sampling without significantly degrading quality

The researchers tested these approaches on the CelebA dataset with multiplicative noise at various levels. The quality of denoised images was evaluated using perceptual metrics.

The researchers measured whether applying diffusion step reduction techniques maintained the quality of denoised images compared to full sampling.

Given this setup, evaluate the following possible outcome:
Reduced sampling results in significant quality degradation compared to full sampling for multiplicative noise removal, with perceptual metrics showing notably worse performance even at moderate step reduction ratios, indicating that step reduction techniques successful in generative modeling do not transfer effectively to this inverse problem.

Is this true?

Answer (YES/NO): YES